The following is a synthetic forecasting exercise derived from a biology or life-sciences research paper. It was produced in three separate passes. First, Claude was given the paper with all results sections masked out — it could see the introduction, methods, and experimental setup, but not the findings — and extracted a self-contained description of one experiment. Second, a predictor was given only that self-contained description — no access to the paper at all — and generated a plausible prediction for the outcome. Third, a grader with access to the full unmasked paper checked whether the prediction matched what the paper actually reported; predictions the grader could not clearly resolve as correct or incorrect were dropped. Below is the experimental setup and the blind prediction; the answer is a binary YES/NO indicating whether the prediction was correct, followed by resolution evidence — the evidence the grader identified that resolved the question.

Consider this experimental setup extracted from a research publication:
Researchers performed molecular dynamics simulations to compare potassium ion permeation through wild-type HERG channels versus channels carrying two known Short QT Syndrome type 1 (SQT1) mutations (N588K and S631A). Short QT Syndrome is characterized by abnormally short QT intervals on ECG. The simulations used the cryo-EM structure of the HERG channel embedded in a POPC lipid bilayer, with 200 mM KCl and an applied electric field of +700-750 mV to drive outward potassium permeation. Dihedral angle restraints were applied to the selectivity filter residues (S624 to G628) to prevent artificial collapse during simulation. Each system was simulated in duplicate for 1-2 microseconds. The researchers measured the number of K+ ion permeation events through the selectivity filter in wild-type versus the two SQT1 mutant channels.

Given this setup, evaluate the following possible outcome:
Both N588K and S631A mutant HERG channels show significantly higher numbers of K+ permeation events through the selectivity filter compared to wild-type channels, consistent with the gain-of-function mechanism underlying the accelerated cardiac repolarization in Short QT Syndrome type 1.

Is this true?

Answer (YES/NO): NO